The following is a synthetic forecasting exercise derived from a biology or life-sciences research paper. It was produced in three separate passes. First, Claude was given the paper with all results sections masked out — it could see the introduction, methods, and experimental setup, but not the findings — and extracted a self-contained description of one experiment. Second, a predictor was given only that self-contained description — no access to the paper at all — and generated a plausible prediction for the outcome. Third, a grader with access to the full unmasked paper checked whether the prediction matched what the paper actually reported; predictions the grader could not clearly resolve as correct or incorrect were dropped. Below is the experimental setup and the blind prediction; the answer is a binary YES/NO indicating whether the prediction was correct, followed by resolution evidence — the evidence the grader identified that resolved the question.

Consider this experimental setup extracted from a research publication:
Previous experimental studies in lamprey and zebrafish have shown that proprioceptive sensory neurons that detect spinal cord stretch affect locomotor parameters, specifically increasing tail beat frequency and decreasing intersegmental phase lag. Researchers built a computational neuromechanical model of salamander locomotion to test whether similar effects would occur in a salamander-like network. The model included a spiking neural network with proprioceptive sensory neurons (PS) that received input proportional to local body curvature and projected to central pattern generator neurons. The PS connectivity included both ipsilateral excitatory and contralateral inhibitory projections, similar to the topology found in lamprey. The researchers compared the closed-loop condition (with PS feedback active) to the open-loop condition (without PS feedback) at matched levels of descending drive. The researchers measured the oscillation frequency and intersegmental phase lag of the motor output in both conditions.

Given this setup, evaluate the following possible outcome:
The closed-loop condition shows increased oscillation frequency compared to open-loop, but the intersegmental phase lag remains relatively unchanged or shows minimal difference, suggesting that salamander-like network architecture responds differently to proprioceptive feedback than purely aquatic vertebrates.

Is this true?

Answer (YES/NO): NO